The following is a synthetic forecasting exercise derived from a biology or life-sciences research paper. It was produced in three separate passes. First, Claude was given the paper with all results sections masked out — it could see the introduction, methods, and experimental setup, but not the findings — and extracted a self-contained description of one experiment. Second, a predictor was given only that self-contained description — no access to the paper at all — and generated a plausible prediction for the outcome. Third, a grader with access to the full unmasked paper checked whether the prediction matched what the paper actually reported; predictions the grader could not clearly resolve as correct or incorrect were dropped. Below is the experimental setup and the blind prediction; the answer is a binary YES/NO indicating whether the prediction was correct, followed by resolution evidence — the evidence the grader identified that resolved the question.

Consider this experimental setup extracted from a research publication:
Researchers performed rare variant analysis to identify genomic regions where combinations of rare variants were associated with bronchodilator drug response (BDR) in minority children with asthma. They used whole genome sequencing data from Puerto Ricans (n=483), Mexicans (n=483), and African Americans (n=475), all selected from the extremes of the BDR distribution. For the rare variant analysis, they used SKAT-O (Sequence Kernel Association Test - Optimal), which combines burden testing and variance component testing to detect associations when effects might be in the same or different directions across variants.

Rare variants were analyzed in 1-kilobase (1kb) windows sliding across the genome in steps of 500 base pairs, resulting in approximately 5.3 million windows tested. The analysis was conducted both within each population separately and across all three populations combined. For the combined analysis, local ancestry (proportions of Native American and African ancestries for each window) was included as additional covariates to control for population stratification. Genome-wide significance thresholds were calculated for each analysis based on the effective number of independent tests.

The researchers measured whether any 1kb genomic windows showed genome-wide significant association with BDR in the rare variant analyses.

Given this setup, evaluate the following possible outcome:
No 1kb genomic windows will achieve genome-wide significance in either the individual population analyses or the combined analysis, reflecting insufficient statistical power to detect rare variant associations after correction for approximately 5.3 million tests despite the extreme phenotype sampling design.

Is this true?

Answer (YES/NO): NO